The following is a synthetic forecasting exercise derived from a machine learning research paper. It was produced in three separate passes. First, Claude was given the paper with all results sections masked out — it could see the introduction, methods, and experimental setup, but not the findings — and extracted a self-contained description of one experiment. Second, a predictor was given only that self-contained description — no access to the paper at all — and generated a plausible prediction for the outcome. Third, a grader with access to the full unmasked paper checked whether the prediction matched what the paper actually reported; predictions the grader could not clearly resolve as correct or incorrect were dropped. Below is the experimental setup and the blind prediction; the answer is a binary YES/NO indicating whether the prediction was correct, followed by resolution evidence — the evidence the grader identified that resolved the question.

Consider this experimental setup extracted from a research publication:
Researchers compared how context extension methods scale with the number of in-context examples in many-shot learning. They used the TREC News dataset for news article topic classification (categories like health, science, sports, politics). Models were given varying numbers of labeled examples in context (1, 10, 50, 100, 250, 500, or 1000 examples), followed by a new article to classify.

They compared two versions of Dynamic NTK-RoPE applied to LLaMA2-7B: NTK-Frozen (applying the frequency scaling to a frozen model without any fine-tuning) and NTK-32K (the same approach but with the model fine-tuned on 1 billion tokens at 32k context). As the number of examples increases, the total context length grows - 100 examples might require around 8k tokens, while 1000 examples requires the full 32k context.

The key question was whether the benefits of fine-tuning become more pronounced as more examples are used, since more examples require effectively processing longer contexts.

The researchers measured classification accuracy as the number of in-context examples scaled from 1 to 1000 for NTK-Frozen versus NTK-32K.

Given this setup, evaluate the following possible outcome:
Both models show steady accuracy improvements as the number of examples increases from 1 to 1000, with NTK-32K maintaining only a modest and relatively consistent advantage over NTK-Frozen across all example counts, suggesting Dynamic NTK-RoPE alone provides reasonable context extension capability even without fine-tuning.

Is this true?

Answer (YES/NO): NO